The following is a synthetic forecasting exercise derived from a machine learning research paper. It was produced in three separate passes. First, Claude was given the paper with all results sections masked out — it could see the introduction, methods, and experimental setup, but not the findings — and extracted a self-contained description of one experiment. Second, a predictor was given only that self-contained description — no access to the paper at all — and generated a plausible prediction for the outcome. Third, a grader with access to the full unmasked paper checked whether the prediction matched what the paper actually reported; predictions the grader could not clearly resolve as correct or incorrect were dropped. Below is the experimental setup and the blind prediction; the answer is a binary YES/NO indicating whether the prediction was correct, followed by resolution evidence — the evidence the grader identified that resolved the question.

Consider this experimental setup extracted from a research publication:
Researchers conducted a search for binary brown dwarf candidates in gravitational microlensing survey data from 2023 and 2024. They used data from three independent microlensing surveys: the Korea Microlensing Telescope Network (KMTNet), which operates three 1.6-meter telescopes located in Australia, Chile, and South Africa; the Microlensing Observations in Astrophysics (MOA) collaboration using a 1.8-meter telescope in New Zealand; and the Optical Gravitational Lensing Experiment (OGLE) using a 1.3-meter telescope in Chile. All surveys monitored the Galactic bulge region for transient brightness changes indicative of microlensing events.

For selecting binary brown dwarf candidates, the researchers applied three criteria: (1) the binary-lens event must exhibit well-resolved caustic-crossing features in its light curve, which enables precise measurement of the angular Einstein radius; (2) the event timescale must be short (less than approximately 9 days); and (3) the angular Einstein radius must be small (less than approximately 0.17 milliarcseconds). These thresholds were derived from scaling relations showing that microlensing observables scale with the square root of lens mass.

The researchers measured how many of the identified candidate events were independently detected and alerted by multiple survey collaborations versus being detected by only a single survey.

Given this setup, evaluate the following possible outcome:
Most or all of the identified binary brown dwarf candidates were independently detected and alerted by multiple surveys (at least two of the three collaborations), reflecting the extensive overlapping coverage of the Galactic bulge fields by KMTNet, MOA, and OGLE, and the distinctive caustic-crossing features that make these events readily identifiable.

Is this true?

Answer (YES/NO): YES